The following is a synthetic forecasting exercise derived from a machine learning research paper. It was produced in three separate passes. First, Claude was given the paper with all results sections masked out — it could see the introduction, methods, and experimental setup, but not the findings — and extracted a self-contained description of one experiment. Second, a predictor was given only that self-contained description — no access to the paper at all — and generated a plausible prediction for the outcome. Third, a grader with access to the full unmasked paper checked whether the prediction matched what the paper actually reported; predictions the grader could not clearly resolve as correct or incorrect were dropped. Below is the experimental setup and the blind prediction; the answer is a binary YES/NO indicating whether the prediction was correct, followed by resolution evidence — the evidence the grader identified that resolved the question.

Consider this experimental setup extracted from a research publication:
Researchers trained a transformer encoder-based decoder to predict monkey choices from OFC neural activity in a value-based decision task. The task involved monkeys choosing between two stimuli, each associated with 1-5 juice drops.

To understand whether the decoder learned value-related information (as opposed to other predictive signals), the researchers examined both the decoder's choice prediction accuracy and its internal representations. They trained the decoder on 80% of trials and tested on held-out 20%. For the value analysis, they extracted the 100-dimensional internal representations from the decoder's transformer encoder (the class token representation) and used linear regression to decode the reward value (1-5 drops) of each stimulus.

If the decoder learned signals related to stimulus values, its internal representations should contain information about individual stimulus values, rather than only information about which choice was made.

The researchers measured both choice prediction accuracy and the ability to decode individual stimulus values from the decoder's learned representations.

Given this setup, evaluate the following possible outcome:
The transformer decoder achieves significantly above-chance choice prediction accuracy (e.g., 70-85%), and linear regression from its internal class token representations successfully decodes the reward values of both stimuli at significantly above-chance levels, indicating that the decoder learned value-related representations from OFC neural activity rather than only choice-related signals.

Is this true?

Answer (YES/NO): YES